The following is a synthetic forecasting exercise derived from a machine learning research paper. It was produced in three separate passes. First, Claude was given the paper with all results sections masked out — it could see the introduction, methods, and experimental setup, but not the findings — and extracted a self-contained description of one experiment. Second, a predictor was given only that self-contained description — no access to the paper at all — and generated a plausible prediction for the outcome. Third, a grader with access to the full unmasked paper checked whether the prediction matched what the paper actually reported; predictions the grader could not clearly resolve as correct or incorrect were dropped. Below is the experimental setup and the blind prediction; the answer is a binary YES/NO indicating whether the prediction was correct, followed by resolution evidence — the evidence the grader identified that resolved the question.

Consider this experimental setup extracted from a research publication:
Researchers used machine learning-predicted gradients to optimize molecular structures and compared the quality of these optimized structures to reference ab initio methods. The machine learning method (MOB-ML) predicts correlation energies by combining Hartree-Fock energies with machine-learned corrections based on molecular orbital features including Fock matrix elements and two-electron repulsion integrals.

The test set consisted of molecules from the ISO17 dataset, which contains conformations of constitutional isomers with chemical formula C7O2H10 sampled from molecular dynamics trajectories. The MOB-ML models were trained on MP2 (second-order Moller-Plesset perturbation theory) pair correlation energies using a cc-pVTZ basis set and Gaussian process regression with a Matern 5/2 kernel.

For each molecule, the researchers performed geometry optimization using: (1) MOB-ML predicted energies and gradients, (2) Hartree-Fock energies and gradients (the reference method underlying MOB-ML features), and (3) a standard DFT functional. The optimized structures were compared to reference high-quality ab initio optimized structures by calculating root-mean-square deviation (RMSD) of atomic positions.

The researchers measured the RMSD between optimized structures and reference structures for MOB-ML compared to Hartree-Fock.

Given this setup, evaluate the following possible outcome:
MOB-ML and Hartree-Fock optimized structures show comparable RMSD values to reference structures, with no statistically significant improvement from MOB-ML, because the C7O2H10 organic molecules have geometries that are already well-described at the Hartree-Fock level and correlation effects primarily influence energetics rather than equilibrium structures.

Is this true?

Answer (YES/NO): NO